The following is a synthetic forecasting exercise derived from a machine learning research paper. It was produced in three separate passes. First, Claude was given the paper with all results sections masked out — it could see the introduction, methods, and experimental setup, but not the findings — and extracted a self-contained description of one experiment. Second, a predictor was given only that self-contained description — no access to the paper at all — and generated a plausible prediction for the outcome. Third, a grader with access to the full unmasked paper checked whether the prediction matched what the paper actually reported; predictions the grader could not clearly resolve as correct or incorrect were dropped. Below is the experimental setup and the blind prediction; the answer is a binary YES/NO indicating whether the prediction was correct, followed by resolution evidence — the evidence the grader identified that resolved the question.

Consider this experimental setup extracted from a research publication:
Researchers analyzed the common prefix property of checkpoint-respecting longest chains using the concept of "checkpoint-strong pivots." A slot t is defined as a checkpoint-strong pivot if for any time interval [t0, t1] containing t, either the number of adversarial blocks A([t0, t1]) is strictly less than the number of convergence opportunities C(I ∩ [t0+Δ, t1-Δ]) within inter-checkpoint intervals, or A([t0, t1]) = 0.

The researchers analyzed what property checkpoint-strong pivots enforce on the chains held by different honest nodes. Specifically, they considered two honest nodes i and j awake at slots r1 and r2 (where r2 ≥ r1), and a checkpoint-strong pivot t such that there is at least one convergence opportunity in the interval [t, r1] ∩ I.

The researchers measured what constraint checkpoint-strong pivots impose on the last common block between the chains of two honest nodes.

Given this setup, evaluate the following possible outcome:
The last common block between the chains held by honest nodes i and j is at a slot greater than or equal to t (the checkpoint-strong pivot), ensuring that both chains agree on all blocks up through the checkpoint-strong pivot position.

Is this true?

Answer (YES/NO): YES